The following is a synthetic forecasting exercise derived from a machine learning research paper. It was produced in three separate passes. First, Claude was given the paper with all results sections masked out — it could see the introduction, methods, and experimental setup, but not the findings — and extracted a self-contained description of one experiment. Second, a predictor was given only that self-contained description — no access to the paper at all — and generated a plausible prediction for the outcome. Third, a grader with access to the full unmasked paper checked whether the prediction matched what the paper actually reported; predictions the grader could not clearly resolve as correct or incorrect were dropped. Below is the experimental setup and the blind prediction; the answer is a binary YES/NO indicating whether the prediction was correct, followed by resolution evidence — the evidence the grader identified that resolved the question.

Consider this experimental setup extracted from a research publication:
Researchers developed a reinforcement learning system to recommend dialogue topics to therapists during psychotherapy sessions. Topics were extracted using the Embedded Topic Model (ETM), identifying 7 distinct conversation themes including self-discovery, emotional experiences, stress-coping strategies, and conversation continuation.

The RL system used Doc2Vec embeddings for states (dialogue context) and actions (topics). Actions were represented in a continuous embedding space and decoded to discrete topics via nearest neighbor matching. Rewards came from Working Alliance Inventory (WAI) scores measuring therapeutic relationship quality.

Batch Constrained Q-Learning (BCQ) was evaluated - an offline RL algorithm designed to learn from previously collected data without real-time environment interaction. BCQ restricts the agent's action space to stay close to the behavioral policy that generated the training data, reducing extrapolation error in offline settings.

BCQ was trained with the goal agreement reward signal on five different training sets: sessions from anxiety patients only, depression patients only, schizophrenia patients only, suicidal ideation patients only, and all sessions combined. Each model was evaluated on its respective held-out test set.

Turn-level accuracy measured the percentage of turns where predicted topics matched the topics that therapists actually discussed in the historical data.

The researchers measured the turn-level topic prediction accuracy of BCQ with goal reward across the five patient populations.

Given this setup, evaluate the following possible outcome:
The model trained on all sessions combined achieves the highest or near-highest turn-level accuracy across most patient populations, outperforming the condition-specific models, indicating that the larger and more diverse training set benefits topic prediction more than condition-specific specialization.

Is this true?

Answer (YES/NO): YES